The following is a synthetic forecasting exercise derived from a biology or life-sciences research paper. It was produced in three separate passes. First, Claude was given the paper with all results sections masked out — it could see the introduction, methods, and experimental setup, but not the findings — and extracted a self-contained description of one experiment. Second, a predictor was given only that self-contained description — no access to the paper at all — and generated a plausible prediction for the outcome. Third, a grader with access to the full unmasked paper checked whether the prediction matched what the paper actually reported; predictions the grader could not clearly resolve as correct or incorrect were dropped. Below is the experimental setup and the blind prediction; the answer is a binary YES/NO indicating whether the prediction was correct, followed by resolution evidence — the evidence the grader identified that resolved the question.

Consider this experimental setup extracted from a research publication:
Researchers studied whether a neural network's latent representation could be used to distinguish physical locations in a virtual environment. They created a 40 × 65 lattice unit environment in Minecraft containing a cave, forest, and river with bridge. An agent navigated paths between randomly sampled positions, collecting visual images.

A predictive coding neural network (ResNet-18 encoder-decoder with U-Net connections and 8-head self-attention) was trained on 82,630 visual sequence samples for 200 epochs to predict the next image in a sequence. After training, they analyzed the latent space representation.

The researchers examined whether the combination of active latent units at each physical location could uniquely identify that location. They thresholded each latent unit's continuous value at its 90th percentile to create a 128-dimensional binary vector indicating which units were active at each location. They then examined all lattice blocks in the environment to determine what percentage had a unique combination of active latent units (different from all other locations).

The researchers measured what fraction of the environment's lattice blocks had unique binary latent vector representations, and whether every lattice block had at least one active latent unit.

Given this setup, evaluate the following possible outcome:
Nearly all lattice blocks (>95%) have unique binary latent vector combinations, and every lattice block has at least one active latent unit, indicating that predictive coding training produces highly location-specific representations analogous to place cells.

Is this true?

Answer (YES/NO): NO